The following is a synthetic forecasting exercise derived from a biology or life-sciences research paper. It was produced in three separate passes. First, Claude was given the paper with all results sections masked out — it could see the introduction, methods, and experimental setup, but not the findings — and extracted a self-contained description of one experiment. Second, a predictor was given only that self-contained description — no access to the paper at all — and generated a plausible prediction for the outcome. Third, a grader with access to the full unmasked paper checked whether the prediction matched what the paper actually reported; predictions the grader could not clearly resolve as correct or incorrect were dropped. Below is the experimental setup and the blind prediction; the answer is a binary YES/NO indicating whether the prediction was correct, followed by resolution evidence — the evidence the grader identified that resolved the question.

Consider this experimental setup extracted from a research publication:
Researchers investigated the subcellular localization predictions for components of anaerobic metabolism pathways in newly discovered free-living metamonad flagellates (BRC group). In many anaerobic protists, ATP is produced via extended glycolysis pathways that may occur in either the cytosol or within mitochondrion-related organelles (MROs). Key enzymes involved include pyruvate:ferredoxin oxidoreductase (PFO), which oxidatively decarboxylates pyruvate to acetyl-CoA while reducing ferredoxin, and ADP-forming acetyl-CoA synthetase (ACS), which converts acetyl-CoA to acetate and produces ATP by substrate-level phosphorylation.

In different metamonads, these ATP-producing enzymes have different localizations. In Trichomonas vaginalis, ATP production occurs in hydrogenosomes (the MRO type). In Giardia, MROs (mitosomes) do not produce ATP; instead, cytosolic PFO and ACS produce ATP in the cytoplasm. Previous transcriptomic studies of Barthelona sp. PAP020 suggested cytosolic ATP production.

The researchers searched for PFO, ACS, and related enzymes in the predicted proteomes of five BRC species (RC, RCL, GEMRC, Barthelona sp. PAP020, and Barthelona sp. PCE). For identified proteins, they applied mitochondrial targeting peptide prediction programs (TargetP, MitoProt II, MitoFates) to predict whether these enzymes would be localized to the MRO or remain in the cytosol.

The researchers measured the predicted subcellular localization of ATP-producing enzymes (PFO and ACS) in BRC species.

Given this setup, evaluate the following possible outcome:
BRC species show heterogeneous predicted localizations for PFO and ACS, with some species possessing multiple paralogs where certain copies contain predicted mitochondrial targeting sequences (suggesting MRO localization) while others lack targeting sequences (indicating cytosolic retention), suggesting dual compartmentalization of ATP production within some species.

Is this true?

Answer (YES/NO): NO